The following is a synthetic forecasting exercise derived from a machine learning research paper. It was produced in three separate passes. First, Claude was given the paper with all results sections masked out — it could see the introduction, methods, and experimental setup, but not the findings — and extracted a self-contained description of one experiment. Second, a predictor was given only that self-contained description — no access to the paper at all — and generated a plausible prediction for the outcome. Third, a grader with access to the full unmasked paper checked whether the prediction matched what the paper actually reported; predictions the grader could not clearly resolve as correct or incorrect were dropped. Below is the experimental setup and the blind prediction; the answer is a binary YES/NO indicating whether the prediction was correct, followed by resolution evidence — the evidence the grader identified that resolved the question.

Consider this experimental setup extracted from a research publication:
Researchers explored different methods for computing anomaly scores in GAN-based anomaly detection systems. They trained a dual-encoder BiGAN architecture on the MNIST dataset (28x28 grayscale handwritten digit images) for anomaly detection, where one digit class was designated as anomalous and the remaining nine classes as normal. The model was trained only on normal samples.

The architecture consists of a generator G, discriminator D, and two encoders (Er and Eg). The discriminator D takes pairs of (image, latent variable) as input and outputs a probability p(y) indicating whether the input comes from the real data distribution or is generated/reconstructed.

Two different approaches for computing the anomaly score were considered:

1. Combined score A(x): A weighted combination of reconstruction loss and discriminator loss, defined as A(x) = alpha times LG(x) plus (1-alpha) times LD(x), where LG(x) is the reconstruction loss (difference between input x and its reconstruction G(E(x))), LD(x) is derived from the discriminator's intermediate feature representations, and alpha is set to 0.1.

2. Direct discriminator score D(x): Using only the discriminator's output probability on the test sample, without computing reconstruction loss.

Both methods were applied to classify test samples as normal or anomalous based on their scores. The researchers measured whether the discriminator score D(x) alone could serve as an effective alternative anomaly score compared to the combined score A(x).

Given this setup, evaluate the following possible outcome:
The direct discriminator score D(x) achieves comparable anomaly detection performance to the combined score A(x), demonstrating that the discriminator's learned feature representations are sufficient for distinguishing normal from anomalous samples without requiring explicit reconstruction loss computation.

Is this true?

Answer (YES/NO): NO